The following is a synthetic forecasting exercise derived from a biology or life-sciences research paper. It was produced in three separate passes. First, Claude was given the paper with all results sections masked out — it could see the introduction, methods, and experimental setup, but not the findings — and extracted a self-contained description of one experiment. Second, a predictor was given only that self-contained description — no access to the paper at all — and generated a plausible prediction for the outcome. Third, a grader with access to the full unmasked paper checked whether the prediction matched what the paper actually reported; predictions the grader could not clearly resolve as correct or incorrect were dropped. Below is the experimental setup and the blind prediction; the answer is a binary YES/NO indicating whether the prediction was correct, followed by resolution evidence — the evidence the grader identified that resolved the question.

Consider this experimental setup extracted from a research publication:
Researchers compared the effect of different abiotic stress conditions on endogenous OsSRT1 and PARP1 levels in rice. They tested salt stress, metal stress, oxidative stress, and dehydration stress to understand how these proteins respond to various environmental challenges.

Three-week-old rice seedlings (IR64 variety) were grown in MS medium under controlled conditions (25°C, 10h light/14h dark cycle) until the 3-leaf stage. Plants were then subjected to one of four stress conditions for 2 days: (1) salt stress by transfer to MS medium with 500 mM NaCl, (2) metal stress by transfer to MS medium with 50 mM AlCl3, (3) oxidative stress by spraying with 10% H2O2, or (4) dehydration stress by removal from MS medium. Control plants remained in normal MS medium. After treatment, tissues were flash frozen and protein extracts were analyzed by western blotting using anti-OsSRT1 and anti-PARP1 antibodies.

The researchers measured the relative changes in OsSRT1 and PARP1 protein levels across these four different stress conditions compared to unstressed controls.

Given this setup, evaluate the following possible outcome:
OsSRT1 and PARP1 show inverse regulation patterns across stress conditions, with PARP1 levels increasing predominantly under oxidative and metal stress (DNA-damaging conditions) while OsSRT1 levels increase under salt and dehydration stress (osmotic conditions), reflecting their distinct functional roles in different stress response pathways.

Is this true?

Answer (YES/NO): NO